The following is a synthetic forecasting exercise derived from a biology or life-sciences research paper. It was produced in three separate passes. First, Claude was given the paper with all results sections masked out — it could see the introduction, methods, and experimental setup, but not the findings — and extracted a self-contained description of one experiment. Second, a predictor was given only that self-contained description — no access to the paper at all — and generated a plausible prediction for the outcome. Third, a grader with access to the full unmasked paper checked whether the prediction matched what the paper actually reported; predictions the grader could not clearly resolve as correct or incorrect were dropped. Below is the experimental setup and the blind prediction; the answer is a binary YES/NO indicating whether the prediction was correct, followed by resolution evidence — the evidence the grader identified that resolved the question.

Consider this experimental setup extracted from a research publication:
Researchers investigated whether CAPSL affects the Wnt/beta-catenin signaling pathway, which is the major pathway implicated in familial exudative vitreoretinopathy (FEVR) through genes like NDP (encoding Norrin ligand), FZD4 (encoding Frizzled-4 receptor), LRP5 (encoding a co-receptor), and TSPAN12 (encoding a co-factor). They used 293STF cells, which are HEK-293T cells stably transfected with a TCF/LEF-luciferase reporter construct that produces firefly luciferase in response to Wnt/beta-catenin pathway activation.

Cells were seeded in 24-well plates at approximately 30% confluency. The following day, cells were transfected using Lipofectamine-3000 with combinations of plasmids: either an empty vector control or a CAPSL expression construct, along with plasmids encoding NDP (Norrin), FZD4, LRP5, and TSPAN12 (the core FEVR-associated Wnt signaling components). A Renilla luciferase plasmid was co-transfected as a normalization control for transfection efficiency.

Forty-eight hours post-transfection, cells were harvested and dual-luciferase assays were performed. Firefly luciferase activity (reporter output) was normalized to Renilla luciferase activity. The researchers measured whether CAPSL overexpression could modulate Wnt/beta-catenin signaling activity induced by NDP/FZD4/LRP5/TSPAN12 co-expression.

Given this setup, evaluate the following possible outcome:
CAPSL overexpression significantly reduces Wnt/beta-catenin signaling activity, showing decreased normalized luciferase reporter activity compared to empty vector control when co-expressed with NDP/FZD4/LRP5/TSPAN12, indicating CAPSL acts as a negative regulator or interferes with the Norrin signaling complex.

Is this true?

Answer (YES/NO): NO